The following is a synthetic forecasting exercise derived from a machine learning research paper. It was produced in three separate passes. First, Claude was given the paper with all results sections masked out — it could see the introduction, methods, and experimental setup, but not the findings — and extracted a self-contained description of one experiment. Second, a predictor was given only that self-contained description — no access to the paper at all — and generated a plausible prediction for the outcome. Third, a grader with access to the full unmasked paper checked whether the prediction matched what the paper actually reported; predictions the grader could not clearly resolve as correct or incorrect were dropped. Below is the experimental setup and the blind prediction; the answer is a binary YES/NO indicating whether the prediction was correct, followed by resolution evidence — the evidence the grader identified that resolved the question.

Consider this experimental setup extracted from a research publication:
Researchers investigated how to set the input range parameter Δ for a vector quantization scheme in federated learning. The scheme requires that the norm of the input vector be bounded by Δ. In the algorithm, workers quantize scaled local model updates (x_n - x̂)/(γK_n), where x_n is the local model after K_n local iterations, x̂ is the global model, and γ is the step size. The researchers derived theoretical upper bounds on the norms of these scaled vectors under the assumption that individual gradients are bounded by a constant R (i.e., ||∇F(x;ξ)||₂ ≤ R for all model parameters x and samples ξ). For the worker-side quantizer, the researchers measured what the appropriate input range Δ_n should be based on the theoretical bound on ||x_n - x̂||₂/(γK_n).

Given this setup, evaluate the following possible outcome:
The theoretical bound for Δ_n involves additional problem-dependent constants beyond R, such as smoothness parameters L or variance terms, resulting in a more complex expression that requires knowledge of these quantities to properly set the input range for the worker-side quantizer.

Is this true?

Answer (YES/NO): NO